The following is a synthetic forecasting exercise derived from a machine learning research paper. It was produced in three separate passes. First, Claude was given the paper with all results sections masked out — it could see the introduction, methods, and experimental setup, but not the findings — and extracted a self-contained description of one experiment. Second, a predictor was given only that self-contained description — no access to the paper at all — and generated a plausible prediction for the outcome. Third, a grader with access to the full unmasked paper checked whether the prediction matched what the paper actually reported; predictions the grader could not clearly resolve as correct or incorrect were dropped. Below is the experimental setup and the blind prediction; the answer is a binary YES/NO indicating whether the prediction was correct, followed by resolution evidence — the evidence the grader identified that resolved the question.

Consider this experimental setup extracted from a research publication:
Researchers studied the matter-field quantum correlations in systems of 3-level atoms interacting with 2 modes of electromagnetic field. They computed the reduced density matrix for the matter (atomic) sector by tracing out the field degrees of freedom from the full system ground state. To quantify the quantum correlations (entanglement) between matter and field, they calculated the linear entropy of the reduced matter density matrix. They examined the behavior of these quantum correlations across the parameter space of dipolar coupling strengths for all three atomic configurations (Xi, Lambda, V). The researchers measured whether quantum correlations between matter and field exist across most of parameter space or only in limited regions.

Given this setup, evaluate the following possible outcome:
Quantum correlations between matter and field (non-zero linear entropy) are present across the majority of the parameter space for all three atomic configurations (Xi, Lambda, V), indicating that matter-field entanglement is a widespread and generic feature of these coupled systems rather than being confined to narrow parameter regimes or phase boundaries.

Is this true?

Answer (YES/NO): YES